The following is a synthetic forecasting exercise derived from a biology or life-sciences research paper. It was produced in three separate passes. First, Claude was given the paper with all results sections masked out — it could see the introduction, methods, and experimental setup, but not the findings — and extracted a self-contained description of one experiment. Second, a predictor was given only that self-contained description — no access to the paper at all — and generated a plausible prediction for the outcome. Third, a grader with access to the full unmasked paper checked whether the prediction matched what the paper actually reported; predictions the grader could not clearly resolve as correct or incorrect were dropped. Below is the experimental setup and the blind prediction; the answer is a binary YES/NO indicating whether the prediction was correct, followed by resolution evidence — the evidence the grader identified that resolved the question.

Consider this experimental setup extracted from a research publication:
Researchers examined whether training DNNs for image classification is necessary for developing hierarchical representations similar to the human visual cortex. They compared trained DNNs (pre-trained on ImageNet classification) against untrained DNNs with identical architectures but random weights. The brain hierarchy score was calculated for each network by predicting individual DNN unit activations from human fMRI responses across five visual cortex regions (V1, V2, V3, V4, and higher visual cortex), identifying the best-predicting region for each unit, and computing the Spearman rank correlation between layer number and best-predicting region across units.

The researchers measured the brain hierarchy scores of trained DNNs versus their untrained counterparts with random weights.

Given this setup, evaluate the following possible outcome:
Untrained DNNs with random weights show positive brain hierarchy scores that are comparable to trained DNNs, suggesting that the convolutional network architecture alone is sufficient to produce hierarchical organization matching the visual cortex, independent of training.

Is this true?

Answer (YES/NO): NO